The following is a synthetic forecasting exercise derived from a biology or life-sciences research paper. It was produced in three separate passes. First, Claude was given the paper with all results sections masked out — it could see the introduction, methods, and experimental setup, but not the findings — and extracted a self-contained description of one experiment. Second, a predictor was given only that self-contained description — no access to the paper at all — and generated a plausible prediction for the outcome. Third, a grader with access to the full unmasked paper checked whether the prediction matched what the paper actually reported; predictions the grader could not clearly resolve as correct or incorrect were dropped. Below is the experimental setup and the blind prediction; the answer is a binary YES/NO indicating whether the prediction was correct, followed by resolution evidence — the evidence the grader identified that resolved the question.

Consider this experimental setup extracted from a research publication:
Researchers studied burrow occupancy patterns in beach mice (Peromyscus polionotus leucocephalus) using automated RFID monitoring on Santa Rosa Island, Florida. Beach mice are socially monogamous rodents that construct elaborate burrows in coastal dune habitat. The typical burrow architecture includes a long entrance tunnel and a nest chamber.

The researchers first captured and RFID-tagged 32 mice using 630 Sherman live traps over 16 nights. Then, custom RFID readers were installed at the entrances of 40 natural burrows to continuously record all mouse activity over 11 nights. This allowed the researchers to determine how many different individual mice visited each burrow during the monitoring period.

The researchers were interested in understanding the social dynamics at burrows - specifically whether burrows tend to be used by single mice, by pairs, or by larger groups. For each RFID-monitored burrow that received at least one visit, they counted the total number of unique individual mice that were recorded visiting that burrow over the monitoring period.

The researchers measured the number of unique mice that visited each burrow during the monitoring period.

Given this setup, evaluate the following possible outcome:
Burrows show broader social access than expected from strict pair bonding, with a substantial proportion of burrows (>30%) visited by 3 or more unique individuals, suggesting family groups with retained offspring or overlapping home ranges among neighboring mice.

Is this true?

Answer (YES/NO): YES